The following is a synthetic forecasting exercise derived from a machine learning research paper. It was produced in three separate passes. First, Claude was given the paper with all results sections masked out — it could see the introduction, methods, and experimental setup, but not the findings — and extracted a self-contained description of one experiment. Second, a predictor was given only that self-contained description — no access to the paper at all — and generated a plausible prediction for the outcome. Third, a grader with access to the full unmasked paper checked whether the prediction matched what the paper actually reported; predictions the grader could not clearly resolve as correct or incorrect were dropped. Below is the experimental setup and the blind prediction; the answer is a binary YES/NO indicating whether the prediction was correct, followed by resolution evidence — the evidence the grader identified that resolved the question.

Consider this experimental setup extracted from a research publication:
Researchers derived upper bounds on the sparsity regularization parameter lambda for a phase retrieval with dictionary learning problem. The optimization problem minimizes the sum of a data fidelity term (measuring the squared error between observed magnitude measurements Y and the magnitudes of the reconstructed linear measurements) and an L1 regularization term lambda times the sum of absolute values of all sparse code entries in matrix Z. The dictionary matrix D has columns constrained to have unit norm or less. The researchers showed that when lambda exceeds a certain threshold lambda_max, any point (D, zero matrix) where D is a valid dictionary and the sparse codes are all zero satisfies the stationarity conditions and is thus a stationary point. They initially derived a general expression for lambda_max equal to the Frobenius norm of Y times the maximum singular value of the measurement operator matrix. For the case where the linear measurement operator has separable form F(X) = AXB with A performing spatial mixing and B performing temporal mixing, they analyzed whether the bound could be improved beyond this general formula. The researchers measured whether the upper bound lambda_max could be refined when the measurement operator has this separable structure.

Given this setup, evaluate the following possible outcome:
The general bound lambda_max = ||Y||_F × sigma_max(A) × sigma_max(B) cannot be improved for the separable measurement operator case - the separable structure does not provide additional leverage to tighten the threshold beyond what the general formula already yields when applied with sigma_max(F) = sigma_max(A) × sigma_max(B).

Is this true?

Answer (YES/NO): NO